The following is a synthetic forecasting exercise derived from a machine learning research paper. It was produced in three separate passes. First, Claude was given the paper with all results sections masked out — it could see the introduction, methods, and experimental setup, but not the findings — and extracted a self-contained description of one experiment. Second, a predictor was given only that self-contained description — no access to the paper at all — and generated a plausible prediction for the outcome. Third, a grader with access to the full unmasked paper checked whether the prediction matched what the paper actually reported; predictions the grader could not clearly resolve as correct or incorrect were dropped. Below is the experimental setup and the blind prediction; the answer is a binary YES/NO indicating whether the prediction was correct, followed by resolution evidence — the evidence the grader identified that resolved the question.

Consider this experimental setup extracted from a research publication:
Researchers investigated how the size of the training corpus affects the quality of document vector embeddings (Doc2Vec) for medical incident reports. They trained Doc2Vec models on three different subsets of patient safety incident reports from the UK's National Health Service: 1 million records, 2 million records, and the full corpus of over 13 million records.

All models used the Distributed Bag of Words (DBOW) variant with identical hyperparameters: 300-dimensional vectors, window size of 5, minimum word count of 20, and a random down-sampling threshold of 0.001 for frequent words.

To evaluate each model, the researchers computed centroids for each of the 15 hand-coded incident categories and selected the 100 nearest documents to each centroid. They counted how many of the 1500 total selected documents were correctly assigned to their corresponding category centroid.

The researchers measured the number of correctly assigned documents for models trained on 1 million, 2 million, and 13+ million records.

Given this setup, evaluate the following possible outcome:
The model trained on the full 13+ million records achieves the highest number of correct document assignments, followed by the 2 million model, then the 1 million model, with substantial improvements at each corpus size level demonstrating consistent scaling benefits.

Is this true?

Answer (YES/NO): NO